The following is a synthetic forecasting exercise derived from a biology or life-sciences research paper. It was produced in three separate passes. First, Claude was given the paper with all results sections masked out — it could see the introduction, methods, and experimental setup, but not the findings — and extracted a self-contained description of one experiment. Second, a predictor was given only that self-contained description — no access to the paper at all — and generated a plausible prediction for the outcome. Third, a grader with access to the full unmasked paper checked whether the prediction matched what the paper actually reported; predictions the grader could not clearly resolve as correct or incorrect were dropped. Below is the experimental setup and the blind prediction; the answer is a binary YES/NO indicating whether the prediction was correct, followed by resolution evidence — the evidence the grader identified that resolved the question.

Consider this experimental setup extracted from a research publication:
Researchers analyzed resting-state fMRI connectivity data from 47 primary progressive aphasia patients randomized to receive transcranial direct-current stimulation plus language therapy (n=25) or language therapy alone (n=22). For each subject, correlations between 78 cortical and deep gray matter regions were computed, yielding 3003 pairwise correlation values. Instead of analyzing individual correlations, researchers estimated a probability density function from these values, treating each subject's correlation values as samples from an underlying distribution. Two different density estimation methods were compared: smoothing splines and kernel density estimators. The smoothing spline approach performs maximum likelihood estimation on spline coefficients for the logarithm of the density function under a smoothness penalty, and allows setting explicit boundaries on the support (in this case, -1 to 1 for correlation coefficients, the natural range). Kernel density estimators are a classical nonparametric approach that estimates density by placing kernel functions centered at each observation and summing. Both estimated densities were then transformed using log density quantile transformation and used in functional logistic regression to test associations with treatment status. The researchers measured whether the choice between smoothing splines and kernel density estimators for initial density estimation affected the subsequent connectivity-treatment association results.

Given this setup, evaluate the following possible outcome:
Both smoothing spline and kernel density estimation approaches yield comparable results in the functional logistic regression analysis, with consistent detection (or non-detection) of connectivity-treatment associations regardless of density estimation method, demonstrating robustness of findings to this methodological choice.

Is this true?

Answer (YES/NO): YES